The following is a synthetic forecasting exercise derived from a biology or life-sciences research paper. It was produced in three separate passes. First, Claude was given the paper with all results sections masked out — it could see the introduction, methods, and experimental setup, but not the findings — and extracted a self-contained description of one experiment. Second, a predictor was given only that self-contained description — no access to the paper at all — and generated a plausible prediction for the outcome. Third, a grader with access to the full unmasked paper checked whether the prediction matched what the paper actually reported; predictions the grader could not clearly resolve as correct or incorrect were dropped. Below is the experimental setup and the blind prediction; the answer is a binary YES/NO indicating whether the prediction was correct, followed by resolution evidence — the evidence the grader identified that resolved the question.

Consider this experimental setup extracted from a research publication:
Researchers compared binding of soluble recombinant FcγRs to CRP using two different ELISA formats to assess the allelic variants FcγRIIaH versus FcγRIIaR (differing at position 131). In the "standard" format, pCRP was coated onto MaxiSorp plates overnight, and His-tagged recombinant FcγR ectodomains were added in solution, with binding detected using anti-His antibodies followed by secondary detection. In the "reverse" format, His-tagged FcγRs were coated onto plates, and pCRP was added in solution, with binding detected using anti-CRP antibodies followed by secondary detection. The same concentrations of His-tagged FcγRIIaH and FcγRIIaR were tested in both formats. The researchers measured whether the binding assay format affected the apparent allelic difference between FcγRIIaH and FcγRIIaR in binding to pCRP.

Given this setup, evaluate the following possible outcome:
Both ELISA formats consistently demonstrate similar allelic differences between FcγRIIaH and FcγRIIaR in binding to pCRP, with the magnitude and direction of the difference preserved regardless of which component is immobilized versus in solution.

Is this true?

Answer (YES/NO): NO